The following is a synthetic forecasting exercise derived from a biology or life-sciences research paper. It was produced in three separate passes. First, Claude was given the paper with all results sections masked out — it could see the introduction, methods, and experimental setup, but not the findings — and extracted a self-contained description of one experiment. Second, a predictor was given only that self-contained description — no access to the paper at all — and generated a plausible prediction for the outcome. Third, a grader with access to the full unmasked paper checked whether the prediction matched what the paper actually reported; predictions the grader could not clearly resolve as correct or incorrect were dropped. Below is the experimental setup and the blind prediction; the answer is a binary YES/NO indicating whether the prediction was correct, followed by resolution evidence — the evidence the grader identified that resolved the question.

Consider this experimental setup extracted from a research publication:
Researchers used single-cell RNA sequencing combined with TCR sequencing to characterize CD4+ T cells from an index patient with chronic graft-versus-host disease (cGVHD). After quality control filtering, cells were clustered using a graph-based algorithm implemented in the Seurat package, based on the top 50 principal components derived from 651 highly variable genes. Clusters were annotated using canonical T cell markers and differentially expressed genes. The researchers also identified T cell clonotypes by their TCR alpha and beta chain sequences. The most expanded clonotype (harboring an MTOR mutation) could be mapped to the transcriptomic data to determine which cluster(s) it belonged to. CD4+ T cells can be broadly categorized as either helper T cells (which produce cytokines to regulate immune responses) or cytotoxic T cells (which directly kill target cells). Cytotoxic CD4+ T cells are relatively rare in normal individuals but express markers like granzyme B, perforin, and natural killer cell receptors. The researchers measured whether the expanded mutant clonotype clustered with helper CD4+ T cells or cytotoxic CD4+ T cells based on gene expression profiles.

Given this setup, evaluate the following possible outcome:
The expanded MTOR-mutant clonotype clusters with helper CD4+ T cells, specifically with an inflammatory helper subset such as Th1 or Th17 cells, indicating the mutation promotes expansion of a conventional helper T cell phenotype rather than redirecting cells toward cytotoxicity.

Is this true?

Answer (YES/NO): NO